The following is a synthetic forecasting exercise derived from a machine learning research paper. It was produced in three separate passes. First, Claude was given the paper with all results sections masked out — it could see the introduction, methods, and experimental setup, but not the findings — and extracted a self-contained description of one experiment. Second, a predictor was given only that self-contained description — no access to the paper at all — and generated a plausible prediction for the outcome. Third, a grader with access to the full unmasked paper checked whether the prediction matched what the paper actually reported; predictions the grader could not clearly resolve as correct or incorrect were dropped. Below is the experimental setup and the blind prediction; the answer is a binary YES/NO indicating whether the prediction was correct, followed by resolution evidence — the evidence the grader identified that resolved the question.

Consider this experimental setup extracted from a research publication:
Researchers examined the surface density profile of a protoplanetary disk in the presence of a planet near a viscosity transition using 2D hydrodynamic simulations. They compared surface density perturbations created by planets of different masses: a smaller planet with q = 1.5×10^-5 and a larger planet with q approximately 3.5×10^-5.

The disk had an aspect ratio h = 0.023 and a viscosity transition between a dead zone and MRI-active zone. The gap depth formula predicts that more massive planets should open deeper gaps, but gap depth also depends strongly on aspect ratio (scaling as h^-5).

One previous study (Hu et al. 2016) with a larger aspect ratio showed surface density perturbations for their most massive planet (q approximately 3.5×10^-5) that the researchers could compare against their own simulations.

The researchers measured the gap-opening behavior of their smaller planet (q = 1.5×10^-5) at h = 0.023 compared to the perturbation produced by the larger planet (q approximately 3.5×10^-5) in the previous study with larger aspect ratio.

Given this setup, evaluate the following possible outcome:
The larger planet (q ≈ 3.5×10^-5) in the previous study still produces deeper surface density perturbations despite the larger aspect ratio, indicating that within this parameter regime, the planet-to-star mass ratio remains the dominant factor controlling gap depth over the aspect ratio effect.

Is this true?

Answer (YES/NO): NO